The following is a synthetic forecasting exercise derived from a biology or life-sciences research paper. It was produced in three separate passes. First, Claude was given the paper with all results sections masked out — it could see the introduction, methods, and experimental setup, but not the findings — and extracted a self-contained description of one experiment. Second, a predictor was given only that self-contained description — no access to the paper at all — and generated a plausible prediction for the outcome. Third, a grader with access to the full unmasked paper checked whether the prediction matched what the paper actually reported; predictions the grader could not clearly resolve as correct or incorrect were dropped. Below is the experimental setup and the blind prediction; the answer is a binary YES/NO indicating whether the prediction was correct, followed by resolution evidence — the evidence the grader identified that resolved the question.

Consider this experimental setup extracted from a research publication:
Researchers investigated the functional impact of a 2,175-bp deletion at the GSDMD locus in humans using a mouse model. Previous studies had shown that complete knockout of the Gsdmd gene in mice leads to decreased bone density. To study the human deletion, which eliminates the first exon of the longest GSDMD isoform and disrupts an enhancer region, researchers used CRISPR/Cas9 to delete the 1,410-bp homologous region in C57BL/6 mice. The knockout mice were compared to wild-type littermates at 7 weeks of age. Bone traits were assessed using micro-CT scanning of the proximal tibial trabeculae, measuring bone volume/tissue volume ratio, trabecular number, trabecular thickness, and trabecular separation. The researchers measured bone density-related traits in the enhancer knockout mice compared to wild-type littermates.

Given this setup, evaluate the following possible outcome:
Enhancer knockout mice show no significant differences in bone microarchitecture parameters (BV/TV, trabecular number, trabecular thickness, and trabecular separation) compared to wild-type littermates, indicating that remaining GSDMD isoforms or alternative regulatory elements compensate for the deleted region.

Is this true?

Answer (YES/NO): NO